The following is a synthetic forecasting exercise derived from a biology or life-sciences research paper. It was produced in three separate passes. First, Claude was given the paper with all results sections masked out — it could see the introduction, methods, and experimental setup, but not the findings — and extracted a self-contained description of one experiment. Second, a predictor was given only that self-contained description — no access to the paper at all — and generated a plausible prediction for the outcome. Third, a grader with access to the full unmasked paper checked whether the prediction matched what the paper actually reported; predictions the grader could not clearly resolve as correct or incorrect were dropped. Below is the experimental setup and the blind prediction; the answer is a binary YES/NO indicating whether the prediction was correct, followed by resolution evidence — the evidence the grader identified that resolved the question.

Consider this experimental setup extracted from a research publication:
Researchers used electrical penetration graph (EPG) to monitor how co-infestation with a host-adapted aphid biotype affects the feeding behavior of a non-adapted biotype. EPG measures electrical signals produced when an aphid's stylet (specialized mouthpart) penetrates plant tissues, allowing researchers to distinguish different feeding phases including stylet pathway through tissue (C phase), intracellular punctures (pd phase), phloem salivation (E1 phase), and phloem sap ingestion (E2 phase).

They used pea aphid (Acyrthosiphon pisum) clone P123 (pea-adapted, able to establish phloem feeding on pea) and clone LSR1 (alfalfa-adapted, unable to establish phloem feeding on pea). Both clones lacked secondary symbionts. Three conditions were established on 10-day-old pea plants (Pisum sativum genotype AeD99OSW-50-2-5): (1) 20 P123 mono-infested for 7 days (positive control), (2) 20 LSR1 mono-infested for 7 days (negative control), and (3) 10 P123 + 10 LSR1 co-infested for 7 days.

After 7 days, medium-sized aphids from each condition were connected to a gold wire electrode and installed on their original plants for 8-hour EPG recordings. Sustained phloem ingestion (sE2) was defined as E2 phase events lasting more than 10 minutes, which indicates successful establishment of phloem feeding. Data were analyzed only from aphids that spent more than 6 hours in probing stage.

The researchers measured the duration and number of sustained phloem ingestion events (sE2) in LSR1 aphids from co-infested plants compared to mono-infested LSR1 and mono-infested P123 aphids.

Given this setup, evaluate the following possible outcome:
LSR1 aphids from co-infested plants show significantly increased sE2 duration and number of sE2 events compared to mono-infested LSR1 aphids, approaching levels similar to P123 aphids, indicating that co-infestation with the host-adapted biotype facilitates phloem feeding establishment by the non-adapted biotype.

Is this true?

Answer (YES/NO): NO